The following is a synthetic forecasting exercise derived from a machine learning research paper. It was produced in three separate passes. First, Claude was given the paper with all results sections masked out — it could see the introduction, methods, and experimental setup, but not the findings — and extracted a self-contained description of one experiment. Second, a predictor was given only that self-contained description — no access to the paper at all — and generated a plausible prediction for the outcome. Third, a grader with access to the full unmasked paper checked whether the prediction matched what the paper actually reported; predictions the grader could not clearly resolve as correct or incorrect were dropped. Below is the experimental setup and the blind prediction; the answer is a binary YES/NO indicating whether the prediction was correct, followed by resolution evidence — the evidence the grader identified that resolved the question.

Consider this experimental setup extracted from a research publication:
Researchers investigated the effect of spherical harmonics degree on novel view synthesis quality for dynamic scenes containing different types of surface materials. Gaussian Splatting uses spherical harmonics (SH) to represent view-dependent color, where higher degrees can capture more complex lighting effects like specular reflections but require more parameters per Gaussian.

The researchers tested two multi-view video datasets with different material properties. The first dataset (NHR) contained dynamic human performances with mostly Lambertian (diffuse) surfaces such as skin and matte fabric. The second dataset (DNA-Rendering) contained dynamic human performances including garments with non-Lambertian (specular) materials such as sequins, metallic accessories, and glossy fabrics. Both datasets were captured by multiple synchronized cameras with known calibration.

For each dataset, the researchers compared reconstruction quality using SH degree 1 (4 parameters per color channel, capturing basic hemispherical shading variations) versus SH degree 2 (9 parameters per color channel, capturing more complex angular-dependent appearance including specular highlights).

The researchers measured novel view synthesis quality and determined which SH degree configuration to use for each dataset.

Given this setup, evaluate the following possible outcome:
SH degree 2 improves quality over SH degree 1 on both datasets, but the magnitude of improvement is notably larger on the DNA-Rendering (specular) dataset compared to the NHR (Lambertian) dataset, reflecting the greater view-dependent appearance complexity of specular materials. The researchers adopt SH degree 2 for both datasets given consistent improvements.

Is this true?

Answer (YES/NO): NO